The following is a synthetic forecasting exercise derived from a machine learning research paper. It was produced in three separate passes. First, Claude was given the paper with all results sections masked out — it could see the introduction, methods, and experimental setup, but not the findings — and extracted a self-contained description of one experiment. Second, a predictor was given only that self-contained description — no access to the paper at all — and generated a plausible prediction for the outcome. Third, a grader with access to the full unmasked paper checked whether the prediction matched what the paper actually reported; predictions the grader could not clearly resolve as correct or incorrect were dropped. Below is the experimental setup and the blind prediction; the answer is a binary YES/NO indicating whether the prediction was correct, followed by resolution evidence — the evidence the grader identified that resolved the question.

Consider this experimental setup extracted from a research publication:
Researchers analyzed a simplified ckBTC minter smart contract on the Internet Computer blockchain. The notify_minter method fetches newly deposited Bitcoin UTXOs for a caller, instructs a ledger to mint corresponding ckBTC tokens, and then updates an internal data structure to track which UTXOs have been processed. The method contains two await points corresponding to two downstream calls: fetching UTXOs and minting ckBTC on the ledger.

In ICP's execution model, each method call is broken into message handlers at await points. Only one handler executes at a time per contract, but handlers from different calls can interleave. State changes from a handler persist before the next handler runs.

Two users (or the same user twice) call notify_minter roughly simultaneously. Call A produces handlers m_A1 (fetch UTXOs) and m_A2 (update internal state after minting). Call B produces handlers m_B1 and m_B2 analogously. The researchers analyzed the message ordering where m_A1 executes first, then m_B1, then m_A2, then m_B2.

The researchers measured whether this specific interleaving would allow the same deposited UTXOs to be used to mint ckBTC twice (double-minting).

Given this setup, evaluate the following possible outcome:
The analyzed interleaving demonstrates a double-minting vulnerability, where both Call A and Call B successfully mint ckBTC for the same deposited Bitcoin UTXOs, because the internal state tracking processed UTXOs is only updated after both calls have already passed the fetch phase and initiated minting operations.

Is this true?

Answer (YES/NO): YES